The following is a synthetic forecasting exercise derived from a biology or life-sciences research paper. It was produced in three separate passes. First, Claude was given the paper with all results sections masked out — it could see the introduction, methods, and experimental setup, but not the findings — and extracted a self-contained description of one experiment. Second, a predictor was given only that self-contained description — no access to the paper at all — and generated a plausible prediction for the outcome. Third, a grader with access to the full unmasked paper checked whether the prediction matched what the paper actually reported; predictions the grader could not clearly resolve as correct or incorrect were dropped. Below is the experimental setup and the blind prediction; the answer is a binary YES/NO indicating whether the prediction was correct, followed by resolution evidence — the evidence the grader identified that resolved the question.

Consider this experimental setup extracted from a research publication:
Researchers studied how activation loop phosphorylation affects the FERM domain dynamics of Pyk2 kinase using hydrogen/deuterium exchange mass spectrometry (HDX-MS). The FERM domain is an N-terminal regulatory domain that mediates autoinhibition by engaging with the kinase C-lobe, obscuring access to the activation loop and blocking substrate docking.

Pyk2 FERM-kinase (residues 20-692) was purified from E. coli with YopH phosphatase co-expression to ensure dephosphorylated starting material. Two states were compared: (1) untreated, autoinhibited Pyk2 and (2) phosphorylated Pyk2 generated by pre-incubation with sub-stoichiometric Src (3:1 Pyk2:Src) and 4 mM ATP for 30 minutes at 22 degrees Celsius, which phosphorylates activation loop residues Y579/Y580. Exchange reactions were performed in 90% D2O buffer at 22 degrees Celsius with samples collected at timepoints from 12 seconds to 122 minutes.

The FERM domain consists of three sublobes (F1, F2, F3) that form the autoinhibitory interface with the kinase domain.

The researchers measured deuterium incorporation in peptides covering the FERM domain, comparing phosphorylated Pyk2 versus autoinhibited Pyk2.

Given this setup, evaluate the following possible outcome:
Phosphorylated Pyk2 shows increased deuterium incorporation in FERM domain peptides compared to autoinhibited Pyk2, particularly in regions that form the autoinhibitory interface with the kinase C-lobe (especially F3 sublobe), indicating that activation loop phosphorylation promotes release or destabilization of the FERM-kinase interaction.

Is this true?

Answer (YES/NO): NO